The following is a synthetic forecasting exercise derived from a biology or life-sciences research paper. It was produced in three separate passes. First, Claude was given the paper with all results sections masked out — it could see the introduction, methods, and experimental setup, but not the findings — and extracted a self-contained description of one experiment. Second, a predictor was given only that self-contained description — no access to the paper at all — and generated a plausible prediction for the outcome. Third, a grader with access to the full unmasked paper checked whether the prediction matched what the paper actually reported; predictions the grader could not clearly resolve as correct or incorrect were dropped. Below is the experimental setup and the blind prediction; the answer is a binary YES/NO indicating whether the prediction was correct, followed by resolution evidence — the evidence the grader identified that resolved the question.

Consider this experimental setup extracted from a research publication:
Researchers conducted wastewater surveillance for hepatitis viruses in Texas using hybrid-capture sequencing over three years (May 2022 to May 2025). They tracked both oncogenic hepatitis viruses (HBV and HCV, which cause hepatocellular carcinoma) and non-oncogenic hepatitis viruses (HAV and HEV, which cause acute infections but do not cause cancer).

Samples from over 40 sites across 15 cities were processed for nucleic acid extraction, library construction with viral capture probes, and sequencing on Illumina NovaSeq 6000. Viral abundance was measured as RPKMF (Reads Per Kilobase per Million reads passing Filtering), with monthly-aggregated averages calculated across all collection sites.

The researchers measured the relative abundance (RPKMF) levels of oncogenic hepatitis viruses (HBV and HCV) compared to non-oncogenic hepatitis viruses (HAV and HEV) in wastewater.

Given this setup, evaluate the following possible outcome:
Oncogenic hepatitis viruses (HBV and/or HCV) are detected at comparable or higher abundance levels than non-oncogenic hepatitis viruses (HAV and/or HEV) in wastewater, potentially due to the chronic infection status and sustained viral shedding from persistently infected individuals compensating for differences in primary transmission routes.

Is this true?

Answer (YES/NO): NO